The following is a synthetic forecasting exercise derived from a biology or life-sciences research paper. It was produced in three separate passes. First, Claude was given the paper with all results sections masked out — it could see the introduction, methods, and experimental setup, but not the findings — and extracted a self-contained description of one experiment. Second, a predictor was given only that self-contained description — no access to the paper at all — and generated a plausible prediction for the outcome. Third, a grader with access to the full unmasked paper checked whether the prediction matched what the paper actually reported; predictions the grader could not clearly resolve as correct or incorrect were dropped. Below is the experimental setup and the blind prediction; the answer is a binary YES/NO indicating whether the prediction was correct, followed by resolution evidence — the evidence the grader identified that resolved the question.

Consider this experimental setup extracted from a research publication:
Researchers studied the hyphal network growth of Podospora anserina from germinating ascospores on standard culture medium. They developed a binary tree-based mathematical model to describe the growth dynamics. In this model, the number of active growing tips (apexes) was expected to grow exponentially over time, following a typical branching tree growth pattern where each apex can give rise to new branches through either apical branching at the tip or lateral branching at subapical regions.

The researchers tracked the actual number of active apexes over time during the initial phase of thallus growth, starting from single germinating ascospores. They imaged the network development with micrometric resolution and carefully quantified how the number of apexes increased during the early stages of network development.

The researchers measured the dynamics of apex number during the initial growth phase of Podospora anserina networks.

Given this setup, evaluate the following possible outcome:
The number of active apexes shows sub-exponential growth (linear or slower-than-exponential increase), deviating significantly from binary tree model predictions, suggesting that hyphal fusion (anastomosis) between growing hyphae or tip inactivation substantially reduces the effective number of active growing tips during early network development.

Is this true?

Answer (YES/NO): NO